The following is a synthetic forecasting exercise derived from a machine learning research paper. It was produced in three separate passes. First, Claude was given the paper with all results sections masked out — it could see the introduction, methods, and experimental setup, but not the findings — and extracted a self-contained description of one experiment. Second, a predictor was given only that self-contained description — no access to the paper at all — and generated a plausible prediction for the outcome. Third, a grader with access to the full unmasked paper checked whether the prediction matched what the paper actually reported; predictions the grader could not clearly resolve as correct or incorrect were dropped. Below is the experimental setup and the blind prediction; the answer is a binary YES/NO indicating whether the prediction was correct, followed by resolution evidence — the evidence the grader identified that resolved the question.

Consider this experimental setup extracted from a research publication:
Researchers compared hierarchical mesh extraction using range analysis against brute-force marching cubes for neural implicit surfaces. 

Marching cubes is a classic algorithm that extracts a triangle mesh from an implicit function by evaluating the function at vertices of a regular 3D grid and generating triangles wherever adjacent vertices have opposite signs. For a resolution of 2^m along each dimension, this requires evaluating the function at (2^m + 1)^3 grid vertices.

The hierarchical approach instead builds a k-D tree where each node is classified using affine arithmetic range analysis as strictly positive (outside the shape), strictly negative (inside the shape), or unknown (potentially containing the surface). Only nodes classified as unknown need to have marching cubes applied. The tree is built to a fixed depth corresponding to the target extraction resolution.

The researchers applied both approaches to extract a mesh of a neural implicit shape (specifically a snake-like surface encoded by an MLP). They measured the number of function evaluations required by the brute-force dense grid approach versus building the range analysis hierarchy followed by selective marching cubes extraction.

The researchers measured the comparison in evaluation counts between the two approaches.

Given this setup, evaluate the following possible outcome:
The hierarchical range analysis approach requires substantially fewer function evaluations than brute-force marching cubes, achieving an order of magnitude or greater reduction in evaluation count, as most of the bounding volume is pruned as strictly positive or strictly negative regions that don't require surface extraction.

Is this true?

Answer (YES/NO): NO